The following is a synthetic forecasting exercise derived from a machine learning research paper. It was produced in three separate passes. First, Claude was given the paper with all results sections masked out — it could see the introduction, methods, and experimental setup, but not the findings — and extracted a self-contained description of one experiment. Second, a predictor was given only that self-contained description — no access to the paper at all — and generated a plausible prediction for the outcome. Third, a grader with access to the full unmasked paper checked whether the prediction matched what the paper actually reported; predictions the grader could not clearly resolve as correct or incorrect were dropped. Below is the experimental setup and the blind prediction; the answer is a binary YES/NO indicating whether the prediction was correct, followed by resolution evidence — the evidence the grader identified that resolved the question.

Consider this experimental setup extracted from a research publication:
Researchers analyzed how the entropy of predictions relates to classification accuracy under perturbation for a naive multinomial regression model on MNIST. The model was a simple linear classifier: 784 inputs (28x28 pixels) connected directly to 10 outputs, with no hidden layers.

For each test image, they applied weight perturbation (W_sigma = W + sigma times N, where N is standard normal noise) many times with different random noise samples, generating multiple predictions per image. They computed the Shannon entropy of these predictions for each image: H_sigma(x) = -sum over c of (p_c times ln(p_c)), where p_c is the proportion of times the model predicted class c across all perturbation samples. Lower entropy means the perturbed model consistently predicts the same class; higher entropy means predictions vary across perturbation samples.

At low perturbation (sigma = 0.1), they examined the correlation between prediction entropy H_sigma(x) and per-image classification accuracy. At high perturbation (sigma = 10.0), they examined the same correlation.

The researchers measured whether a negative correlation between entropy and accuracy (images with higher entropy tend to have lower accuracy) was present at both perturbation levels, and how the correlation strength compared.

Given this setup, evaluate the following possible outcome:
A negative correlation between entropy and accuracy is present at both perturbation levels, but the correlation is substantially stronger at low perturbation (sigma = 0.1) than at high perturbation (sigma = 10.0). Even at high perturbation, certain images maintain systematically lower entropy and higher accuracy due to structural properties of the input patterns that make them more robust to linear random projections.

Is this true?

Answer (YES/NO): NO